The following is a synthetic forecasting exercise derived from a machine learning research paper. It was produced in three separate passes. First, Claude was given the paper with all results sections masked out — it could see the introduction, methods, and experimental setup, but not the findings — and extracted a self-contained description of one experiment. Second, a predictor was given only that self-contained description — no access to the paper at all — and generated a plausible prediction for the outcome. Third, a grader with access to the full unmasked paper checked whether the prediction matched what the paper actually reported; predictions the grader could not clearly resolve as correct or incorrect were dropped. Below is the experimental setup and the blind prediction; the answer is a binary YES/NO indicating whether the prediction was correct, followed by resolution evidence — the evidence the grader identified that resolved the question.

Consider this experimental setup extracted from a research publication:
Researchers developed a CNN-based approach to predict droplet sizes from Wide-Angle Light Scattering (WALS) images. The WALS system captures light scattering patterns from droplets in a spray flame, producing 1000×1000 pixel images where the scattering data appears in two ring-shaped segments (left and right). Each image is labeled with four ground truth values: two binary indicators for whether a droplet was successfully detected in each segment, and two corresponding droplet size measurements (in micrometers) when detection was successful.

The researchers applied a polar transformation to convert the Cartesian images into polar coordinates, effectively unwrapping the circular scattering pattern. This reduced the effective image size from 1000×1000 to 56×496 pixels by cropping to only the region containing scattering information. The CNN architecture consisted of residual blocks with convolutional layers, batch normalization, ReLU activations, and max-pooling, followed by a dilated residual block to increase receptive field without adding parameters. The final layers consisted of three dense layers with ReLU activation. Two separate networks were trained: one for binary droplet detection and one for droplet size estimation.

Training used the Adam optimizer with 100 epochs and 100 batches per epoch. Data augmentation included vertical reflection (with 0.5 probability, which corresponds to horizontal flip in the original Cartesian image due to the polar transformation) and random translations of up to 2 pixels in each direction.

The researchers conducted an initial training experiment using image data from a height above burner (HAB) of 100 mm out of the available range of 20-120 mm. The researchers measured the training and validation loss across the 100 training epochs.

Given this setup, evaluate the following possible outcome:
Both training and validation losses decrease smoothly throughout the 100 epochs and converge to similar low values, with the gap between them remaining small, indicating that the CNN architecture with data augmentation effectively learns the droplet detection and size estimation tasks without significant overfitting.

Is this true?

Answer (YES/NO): YES